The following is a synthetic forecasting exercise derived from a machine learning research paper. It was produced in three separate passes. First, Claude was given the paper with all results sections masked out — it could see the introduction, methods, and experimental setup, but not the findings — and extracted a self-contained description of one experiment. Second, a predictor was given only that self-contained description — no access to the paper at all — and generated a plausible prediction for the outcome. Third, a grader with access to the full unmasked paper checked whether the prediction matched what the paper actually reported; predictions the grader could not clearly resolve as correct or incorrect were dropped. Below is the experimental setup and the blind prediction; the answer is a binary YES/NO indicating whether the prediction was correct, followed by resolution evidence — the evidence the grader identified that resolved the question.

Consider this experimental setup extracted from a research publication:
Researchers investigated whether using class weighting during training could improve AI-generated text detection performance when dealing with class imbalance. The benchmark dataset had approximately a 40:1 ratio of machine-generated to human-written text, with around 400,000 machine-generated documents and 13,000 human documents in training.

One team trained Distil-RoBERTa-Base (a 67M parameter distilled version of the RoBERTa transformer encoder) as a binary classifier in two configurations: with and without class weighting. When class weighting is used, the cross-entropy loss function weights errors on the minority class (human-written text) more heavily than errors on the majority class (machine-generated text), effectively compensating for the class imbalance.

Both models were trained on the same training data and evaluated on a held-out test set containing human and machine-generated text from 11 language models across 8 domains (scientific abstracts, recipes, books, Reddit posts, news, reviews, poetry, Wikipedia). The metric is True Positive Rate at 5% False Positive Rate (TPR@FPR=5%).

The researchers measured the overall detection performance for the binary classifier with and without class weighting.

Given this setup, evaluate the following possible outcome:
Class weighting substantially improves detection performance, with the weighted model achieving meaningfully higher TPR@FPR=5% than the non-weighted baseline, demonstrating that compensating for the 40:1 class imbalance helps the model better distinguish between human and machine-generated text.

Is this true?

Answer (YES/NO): NO